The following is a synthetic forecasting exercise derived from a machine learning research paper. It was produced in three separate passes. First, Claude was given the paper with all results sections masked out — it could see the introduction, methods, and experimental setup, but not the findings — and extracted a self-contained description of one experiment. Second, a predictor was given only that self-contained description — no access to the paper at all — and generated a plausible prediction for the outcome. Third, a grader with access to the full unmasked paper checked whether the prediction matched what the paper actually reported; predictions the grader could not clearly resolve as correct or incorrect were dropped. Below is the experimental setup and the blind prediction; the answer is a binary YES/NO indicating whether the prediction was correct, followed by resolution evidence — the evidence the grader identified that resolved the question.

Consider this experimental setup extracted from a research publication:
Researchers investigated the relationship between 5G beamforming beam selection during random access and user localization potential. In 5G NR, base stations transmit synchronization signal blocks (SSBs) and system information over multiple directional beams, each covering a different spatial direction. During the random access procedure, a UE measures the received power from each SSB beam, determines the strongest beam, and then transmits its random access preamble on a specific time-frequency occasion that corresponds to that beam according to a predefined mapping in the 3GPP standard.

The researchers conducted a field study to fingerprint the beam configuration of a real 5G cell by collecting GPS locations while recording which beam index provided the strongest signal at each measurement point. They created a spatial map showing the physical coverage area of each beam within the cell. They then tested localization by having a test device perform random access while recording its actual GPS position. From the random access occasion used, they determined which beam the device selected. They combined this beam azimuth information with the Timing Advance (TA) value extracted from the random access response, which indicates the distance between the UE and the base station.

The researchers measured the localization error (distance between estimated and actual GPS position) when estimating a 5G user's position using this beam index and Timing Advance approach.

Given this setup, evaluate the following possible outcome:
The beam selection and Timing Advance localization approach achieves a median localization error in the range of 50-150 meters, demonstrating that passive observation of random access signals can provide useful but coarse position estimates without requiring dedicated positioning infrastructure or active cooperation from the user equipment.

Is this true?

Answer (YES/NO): NO